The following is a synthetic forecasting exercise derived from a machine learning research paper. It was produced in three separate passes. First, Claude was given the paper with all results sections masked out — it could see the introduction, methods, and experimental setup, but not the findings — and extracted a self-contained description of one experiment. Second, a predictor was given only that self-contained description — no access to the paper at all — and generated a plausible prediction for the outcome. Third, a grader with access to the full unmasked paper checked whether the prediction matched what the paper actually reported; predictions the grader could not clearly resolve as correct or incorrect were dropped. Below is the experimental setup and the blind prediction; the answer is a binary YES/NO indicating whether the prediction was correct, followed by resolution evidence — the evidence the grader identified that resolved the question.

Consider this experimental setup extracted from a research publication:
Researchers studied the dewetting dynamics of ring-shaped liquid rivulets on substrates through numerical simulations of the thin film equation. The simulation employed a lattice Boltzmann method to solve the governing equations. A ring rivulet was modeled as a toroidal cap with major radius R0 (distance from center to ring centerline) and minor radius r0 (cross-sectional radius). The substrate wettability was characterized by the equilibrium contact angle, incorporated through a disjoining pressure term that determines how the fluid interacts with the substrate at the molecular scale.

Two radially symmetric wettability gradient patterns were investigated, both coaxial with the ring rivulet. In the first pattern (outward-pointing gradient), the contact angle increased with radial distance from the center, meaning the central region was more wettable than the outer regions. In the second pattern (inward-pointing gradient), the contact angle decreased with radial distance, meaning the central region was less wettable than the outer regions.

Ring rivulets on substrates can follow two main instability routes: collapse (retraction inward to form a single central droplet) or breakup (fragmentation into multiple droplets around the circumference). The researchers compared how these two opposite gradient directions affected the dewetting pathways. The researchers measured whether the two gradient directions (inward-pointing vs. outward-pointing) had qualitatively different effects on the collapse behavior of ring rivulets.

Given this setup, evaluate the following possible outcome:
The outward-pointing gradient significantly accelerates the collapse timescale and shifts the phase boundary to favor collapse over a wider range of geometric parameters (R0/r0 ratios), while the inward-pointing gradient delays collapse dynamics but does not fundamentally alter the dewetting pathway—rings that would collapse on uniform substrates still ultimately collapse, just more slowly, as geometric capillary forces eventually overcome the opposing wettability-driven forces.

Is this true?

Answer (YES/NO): NO